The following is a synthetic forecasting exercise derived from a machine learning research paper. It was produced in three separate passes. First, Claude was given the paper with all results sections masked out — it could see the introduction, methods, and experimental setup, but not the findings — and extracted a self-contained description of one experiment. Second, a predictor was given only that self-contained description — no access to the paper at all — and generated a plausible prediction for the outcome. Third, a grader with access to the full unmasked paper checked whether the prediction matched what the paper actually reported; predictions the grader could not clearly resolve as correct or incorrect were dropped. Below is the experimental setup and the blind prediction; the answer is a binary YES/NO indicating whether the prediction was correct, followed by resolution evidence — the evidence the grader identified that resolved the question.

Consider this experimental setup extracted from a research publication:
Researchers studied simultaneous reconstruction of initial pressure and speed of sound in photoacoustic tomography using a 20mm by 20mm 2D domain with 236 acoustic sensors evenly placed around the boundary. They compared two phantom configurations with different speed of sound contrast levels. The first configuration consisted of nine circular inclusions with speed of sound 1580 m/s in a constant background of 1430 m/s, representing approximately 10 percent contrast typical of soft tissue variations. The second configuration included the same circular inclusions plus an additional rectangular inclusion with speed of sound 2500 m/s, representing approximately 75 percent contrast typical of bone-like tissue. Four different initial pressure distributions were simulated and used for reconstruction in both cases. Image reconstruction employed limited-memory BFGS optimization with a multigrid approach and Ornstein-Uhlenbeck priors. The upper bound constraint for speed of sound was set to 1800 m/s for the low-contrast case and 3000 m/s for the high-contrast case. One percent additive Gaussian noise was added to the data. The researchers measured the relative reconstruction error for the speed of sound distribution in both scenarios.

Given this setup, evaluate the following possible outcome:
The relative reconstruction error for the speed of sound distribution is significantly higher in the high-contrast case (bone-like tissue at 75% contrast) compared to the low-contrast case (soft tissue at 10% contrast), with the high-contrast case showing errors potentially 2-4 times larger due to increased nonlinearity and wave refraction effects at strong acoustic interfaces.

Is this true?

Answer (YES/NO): NO